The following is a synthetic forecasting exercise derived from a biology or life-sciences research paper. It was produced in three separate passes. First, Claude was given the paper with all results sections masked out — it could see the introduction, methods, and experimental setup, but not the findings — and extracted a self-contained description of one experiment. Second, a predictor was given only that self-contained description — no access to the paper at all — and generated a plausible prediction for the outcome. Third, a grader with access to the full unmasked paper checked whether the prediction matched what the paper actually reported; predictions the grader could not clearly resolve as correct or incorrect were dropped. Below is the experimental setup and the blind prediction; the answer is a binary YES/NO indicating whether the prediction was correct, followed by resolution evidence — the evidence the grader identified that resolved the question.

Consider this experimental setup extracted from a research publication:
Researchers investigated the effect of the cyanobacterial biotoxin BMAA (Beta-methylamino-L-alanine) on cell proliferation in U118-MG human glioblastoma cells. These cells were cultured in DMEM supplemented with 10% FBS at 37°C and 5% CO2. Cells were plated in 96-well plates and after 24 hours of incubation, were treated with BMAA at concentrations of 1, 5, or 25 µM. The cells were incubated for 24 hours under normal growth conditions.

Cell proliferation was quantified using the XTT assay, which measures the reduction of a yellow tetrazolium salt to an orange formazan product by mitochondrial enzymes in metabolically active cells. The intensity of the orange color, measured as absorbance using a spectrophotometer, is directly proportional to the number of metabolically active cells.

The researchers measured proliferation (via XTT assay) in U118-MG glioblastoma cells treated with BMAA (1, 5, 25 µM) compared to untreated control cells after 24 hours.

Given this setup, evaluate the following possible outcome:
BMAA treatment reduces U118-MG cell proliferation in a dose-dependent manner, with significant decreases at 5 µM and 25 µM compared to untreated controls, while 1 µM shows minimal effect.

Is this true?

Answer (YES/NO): NO